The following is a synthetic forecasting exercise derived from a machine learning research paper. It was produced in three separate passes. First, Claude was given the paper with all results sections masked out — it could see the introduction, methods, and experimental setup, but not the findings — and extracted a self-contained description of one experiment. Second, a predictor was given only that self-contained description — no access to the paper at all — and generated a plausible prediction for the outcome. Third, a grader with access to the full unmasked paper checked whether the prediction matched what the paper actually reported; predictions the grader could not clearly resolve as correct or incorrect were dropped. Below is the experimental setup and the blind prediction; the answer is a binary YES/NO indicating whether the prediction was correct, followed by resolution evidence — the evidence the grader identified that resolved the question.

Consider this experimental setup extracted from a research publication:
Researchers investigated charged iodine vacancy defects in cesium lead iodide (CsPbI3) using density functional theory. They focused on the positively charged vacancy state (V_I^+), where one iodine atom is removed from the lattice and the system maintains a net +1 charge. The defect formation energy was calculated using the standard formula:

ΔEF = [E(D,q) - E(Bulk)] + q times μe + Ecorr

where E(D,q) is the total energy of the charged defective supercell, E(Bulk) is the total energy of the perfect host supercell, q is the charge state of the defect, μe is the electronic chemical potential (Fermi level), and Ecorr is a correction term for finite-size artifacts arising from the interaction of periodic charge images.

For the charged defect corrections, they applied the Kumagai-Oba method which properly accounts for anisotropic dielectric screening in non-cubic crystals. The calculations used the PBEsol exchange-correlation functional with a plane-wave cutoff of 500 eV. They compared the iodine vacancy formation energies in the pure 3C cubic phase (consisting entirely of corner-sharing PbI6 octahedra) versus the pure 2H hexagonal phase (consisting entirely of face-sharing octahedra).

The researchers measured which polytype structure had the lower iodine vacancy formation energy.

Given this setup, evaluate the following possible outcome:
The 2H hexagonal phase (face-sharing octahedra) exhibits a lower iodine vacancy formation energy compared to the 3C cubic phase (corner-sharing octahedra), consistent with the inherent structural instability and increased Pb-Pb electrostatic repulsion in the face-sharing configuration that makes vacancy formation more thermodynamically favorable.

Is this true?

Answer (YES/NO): YES